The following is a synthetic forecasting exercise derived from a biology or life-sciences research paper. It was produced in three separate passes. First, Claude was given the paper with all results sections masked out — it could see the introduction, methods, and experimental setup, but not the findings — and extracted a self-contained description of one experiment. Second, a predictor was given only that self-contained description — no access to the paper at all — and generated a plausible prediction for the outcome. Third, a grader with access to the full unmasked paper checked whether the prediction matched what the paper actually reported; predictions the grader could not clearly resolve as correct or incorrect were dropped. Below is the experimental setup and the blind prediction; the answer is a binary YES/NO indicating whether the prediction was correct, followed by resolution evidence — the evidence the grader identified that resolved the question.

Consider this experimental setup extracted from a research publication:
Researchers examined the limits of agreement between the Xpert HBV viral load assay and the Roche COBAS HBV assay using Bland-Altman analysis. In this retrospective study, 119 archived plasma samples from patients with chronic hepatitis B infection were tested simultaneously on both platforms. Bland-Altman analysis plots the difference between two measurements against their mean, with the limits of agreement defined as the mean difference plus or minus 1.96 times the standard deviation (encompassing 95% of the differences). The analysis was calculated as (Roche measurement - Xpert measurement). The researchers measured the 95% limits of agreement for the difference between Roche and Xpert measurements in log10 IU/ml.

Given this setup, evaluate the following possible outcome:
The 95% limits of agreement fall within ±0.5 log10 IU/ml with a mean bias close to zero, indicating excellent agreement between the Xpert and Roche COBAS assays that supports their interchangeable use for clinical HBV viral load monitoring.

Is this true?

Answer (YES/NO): NO